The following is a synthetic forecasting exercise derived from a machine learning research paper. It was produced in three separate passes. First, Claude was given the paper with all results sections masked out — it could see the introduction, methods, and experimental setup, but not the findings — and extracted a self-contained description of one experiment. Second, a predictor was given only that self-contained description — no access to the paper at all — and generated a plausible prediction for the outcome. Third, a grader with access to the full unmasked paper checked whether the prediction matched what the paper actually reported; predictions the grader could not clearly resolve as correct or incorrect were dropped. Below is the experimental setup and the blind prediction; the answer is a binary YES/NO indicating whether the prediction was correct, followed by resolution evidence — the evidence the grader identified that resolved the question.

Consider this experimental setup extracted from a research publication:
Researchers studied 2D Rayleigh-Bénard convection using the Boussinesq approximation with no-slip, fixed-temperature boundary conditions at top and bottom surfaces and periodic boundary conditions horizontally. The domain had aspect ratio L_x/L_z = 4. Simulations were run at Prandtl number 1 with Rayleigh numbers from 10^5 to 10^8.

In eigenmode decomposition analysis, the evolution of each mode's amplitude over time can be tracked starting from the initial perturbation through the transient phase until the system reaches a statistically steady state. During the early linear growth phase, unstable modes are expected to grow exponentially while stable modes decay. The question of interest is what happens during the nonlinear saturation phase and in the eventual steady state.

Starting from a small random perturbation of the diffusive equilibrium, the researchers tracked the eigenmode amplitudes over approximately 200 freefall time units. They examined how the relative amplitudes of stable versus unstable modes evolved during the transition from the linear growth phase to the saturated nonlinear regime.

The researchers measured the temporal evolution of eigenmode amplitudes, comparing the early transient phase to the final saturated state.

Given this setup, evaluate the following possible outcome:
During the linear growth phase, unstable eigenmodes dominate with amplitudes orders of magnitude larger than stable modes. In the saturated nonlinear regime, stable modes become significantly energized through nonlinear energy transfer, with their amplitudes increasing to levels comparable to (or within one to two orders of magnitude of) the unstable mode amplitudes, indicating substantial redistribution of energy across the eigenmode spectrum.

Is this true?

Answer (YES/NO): YES